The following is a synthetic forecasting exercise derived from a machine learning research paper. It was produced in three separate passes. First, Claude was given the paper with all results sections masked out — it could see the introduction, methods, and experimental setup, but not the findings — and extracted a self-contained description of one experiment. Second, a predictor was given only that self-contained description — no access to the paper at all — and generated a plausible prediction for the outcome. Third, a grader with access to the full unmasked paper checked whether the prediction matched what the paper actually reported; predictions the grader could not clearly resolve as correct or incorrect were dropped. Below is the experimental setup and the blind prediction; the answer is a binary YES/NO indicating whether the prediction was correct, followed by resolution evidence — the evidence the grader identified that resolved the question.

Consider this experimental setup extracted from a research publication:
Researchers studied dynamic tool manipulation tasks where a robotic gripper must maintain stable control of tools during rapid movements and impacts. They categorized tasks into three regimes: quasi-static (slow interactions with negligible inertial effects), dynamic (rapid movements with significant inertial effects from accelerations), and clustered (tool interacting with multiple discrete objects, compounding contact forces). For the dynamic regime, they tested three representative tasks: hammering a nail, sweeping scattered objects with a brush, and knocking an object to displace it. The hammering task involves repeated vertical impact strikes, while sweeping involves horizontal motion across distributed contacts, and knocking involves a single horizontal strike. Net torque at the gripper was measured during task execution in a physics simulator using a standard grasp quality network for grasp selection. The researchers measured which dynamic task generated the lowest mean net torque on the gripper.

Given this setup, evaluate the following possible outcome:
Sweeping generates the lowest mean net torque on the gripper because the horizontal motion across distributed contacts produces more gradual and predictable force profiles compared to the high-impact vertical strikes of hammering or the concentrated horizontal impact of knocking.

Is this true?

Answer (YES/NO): YES